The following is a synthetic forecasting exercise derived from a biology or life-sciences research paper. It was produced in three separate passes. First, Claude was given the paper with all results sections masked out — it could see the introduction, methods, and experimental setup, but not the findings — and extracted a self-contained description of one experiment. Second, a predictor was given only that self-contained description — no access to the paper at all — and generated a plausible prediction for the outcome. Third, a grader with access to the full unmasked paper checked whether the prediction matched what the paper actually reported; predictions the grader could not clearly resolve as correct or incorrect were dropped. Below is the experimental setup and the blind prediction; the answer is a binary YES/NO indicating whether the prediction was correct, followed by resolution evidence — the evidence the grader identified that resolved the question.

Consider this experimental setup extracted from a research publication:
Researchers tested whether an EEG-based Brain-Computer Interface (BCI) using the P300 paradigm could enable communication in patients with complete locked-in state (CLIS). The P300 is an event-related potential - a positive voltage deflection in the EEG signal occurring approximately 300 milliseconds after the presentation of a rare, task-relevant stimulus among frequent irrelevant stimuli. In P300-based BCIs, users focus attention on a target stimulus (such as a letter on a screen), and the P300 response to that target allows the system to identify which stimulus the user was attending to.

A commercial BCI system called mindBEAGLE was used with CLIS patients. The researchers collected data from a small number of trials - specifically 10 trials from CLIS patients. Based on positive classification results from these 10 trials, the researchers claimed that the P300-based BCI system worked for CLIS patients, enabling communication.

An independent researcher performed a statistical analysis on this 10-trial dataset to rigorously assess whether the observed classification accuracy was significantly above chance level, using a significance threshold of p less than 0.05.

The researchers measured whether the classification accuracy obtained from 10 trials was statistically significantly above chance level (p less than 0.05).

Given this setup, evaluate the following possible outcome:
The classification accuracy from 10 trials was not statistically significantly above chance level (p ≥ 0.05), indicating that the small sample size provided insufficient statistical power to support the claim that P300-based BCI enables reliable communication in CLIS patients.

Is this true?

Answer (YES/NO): YES